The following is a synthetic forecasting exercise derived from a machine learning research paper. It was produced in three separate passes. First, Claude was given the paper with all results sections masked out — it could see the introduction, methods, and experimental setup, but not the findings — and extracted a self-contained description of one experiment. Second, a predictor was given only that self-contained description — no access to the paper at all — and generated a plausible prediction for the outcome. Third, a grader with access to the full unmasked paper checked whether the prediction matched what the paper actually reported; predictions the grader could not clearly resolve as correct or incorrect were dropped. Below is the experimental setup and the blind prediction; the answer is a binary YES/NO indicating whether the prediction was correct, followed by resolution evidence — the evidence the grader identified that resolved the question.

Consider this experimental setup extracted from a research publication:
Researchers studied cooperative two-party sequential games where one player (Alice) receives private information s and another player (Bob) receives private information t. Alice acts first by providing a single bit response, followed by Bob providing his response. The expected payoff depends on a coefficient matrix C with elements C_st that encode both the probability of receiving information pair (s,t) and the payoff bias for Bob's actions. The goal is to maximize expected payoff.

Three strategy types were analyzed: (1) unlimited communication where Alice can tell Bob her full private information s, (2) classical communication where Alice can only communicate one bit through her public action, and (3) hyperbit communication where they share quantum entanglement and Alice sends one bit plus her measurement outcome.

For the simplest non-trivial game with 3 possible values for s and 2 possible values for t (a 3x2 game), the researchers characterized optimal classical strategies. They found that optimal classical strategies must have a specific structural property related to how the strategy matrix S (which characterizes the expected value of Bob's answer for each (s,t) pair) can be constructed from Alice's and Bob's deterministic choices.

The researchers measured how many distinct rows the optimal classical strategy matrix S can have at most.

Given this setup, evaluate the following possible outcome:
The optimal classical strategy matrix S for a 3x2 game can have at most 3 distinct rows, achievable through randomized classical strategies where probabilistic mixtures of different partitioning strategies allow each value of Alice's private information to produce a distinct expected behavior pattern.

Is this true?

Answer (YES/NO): NO